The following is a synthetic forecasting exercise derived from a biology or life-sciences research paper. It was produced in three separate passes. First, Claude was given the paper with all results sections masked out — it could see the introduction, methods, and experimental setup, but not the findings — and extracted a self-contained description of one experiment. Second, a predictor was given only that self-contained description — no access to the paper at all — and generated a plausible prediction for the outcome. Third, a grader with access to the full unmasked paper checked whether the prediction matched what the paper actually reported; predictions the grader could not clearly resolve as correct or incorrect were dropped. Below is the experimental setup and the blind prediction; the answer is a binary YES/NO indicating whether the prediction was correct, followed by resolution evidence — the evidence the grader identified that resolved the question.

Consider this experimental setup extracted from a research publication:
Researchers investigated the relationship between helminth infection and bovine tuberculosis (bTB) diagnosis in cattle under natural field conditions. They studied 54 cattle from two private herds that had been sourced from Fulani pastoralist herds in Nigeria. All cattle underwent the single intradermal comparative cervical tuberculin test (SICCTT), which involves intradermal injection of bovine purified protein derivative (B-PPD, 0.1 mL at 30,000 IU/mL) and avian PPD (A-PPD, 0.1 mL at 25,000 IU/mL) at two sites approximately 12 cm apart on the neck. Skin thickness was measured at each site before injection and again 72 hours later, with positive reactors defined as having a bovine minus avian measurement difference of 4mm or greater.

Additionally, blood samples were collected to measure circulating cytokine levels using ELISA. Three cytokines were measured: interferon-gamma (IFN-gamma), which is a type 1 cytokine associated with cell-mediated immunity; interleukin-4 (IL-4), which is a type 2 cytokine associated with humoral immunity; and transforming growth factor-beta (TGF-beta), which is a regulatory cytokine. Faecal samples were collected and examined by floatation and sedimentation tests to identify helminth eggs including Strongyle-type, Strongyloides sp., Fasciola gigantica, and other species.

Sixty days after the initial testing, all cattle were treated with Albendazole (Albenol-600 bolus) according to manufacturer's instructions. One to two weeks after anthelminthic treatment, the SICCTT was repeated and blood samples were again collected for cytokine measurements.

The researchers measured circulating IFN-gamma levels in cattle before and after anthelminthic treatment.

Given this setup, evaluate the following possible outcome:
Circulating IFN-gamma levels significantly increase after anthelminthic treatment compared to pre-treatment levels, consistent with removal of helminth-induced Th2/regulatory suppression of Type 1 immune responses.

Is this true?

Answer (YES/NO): NO